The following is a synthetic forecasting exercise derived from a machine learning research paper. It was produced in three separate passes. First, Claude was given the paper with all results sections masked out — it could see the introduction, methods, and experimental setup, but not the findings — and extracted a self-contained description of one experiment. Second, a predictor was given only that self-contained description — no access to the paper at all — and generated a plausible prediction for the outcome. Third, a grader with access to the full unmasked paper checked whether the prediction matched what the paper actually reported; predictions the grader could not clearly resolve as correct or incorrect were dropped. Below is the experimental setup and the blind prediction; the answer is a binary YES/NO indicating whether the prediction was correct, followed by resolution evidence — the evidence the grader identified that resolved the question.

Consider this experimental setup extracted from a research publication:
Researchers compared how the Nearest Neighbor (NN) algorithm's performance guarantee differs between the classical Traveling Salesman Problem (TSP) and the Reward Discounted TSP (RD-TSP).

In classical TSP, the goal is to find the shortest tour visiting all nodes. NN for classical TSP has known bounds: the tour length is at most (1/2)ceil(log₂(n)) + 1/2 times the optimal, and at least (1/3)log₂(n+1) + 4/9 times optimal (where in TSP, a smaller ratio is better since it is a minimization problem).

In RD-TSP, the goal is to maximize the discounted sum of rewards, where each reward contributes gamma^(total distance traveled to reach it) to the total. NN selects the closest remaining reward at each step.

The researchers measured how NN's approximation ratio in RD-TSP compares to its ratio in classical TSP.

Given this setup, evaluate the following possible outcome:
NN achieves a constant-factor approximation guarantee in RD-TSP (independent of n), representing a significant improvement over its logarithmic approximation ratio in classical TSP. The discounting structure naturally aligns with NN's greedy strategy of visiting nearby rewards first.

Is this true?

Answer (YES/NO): NO